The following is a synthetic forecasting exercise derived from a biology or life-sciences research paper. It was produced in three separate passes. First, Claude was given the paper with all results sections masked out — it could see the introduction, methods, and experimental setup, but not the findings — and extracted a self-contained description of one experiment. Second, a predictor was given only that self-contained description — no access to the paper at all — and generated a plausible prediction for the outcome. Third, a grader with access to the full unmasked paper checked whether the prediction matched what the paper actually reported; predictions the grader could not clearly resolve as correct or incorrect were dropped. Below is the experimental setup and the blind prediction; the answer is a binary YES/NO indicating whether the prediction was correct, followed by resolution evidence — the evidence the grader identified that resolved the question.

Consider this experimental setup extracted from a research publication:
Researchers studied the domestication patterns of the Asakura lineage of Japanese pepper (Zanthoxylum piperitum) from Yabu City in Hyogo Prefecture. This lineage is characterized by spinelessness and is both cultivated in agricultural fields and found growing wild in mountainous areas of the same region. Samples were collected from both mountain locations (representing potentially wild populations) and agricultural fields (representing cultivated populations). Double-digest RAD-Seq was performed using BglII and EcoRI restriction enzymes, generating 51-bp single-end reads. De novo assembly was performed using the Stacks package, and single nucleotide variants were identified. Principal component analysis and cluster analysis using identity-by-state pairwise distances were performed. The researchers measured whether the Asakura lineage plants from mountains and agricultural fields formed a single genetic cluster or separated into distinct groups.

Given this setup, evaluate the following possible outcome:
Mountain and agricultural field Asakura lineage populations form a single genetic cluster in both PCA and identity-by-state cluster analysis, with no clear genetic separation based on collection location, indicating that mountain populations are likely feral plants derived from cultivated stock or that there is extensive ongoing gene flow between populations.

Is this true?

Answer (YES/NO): NO